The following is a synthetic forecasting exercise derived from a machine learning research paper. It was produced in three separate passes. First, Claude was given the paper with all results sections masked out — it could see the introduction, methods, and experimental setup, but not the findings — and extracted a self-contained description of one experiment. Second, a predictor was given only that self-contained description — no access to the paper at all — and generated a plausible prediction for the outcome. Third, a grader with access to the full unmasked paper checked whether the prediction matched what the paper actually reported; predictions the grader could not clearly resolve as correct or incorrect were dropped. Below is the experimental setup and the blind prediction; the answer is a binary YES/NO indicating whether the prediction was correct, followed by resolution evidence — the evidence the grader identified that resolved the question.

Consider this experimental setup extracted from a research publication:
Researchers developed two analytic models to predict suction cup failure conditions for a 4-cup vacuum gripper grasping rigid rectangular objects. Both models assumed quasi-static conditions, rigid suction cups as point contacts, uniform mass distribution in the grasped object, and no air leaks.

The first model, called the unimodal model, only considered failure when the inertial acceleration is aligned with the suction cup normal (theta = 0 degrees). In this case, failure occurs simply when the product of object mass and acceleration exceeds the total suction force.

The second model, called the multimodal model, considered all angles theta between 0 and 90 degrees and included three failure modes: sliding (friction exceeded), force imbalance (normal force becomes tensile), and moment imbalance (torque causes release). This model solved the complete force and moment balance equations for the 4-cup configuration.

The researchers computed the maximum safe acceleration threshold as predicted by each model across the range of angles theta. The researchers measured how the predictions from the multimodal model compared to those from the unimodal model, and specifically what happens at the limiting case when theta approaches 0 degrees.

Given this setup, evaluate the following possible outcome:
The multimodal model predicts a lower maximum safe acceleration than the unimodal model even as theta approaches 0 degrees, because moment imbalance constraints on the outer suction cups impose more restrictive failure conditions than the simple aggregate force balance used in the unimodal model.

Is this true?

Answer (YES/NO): NO